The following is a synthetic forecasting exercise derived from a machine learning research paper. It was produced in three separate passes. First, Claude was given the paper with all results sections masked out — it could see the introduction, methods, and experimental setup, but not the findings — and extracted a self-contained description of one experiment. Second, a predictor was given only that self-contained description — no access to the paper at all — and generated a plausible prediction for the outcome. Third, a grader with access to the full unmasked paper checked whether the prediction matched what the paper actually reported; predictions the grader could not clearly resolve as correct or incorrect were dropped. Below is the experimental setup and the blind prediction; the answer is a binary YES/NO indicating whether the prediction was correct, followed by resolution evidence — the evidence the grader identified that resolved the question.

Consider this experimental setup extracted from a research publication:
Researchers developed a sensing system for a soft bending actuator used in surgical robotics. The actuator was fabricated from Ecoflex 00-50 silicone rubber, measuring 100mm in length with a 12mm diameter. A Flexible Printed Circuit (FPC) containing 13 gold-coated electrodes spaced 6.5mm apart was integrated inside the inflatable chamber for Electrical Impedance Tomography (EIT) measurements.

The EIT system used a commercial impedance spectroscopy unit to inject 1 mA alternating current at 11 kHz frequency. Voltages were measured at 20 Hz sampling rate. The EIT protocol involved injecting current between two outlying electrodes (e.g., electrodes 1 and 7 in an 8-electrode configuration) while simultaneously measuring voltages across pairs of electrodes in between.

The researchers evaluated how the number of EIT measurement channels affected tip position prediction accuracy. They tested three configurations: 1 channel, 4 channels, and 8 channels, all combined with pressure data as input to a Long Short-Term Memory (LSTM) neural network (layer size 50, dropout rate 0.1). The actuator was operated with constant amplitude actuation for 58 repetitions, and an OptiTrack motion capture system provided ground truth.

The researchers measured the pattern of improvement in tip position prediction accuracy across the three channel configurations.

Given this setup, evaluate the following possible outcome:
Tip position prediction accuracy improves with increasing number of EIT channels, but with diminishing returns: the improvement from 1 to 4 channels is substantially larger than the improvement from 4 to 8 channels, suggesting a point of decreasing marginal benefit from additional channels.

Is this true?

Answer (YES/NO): NO